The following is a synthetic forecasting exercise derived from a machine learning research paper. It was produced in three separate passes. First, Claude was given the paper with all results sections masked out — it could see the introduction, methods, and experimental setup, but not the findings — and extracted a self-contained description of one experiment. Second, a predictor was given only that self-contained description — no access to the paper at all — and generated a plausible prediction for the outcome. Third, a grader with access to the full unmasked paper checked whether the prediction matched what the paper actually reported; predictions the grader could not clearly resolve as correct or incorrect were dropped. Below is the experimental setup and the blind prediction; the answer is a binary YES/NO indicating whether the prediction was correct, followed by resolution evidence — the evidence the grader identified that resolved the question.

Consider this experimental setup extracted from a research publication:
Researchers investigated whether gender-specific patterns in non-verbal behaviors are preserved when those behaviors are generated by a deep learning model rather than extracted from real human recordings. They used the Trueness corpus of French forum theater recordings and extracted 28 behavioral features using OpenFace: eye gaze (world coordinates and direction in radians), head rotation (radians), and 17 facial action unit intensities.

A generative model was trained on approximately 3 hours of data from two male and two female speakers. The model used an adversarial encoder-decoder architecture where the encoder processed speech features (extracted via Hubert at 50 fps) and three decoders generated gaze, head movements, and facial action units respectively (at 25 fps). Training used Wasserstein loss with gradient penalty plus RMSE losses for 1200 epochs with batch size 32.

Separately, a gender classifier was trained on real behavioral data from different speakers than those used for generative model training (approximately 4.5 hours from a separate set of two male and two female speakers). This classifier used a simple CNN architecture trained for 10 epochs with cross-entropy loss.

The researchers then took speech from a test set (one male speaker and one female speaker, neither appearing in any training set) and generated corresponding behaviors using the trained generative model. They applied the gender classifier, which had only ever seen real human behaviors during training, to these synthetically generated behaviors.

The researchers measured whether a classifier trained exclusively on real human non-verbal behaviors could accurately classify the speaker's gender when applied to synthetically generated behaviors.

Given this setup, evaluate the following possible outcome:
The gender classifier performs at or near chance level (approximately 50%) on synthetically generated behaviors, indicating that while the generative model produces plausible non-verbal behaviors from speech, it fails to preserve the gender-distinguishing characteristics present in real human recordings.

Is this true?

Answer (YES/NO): NO